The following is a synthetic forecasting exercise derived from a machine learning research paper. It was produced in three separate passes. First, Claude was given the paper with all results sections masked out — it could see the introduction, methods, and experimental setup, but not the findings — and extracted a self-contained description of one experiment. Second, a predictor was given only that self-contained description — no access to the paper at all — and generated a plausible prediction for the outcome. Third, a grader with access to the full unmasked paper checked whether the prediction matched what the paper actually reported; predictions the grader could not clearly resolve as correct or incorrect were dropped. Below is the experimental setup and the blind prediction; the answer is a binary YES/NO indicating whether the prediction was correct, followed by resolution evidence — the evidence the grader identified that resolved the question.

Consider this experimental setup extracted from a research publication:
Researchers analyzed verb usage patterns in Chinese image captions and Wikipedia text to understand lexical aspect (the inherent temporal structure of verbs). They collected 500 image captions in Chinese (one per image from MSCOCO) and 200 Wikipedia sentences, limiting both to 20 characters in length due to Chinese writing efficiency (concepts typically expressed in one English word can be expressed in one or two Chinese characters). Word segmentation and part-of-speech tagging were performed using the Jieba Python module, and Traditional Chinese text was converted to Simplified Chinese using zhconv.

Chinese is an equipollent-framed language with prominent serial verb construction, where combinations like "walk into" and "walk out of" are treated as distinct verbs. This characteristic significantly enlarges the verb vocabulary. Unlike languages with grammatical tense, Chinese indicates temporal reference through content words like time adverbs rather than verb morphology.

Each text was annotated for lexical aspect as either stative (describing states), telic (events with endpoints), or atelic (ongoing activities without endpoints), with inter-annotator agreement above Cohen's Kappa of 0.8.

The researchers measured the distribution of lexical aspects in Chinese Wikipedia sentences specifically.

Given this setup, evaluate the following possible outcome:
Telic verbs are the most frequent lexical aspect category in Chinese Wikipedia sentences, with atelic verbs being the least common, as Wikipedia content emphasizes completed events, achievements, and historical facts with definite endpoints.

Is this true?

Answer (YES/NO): NO